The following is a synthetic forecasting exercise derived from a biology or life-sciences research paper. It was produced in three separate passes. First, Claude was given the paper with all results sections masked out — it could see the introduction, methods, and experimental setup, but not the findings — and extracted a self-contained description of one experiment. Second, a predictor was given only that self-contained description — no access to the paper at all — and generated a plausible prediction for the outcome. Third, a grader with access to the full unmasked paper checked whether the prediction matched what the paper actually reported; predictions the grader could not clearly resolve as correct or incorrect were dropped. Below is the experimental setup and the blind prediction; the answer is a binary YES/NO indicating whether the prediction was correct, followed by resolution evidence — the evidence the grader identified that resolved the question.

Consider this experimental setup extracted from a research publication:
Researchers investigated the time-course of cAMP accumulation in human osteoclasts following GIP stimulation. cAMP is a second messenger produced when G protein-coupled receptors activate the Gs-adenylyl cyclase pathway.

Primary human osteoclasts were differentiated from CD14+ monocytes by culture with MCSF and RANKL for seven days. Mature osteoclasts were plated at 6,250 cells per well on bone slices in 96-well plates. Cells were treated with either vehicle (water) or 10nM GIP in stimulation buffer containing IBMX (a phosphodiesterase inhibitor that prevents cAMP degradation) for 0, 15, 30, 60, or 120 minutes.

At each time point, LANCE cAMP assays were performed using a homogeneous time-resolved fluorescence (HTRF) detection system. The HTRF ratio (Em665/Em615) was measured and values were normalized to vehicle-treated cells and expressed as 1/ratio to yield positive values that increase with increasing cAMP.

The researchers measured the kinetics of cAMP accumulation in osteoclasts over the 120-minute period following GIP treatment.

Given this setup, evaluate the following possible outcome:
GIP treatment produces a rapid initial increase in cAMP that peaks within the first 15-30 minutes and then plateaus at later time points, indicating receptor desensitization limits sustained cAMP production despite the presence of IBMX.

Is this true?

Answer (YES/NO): NO